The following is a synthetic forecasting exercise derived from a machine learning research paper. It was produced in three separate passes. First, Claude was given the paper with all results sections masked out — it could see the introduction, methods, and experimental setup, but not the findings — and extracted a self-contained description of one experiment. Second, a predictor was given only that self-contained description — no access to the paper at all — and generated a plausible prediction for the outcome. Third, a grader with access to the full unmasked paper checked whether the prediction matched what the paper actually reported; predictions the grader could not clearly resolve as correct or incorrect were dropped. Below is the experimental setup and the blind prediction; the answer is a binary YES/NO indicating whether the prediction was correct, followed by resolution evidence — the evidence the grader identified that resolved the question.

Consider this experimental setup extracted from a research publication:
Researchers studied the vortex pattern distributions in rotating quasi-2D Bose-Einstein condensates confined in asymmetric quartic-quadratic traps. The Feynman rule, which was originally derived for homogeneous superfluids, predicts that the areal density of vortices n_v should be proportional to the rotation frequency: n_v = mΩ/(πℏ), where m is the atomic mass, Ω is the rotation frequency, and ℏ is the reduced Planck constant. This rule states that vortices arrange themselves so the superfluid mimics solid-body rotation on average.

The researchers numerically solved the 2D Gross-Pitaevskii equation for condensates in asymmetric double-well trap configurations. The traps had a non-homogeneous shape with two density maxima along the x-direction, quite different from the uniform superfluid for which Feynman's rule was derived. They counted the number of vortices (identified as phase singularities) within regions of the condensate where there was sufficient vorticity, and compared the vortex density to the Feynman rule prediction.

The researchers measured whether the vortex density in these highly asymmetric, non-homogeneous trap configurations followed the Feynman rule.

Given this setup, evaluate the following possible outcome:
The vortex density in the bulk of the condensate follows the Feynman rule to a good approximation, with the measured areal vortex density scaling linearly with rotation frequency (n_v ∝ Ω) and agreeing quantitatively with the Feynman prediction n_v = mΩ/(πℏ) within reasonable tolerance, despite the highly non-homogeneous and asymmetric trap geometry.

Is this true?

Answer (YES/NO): YES